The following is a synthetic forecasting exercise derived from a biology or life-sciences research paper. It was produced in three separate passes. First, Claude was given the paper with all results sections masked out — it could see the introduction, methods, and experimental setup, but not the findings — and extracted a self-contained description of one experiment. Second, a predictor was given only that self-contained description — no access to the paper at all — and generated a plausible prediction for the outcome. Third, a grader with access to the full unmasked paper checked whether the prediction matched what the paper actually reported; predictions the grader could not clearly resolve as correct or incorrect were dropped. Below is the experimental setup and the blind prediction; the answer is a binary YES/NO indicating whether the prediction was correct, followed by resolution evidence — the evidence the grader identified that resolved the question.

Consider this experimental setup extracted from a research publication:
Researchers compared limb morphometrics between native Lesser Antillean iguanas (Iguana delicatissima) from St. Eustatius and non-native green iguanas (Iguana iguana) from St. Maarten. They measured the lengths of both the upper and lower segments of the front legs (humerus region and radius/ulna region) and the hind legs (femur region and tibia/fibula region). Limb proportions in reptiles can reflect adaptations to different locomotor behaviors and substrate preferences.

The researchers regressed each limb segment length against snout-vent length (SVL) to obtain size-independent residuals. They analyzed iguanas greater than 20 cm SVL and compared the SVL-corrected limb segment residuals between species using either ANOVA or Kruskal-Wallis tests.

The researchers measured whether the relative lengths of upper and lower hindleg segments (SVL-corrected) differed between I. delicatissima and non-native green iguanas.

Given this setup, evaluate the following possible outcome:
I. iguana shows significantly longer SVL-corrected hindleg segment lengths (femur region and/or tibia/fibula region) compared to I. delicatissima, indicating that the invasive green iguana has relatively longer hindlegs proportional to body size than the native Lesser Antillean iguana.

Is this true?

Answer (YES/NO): NO